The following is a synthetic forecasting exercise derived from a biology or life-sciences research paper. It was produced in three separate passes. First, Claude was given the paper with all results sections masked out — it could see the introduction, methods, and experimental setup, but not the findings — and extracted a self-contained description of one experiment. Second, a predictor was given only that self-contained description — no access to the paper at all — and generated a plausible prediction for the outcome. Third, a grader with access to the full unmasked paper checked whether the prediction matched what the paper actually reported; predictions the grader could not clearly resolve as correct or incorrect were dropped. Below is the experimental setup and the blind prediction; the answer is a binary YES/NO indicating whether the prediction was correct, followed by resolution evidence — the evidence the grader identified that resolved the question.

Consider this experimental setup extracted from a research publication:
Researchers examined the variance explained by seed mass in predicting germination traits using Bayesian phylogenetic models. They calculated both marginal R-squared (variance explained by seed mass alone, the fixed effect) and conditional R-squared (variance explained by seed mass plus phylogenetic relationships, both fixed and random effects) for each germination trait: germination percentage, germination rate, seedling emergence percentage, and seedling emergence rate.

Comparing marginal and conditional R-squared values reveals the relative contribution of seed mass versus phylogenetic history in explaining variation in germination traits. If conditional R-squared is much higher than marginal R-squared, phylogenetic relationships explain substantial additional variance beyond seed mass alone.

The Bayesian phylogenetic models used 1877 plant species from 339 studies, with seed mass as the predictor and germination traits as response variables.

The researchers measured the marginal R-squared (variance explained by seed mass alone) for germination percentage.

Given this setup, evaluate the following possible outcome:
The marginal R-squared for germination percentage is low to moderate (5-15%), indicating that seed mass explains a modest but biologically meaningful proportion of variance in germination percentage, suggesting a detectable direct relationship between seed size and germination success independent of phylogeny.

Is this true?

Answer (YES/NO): NO